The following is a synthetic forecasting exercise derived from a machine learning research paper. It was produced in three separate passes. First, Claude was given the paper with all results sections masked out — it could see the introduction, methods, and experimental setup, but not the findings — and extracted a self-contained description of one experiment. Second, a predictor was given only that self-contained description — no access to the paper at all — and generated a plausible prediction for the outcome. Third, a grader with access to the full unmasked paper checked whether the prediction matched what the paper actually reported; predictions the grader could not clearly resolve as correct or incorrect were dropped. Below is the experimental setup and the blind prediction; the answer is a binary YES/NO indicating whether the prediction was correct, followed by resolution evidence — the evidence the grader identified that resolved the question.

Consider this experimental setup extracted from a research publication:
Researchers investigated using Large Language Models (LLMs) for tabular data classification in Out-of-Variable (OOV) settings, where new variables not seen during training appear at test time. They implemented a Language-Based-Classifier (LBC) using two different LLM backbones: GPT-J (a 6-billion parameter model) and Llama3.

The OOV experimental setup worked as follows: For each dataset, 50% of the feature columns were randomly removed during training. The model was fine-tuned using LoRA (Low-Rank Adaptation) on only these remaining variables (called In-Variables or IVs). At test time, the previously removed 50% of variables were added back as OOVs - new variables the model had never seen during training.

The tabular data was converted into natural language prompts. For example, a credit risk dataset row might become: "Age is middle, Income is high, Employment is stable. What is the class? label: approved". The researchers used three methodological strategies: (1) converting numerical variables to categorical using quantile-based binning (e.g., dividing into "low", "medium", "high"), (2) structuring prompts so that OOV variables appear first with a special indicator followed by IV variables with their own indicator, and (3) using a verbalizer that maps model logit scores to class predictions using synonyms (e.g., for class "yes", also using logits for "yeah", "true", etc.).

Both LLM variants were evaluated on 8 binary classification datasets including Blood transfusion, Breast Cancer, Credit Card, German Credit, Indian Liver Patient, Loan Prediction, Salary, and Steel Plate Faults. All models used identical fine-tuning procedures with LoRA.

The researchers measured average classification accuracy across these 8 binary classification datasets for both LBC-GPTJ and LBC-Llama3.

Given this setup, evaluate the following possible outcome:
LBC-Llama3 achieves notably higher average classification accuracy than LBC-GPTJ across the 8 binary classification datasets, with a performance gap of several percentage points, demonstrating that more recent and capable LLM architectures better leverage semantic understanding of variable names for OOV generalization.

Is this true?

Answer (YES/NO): NO